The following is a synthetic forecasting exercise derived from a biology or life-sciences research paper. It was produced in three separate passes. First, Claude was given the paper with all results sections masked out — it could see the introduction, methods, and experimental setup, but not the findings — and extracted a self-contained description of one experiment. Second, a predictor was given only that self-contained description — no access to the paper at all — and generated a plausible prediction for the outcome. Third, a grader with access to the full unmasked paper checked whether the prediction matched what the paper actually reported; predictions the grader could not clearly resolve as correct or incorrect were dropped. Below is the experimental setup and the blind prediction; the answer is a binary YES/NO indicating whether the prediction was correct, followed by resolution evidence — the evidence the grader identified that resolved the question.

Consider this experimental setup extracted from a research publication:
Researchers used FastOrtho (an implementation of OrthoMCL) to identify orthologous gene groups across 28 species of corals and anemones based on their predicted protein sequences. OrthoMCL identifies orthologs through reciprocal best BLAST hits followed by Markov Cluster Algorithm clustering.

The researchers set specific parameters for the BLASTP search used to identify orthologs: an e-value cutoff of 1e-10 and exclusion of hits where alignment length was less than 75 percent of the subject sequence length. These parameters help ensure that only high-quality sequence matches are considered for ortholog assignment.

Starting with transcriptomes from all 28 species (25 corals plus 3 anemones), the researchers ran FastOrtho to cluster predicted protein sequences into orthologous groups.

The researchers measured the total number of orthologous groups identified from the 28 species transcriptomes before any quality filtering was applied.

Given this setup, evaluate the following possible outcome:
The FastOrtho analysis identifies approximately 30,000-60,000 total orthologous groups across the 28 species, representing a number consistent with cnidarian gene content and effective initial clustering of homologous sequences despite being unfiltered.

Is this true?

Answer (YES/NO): NO